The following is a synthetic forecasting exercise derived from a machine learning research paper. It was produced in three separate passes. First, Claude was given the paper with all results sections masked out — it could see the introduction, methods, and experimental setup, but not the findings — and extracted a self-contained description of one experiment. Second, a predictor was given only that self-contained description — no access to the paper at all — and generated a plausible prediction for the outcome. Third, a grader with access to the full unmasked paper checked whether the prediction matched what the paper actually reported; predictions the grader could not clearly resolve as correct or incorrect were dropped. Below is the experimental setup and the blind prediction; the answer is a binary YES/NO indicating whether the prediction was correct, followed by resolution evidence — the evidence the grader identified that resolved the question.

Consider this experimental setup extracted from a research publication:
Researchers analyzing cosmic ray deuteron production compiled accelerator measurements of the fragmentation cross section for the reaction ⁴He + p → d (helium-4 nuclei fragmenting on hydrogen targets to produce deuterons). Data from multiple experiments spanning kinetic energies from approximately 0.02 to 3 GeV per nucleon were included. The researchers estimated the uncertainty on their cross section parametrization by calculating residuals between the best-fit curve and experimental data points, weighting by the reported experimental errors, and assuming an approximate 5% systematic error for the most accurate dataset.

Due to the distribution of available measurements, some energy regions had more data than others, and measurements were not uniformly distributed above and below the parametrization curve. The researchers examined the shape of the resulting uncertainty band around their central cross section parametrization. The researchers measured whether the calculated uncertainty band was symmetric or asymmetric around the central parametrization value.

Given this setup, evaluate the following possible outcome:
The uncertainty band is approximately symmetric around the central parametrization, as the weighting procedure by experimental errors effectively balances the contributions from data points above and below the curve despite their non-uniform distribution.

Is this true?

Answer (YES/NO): NO